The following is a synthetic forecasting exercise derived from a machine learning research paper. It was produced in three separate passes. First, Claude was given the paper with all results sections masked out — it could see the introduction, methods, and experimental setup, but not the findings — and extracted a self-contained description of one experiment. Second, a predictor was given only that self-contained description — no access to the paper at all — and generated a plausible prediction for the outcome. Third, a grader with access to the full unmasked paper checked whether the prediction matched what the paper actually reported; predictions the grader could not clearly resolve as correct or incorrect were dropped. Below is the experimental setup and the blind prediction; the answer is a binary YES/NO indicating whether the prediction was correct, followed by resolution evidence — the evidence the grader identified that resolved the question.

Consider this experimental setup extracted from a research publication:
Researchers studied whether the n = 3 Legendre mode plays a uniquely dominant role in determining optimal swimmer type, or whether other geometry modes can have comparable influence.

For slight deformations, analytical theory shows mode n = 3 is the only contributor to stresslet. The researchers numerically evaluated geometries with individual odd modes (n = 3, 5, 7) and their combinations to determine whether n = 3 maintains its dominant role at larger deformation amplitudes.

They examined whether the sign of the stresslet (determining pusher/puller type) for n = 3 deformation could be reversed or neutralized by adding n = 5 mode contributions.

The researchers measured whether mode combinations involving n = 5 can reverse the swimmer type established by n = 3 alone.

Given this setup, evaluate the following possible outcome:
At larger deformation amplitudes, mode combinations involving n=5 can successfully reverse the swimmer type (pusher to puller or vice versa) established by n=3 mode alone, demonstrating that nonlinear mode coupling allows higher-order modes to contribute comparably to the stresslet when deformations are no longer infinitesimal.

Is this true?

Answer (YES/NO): NO